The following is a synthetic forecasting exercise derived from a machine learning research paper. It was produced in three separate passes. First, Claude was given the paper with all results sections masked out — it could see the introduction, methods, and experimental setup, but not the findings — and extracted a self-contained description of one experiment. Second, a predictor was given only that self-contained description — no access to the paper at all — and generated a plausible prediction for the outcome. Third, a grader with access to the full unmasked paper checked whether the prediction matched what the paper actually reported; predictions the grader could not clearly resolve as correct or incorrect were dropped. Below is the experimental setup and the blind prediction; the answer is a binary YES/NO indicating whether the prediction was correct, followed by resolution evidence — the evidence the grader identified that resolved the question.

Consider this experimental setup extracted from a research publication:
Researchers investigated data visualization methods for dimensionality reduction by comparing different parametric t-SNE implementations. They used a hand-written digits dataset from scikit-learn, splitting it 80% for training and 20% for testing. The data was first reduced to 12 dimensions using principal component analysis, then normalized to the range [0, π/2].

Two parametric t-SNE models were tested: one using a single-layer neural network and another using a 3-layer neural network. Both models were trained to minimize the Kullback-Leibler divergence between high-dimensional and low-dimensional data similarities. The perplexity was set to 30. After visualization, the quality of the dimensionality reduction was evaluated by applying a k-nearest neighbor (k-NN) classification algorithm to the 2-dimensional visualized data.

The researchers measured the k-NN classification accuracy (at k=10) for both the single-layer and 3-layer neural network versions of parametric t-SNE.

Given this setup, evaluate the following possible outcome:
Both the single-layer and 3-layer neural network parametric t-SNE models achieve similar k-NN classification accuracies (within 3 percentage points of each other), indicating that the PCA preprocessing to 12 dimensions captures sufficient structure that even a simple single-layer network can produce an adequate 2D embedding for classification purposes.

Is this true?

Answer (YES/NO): NO